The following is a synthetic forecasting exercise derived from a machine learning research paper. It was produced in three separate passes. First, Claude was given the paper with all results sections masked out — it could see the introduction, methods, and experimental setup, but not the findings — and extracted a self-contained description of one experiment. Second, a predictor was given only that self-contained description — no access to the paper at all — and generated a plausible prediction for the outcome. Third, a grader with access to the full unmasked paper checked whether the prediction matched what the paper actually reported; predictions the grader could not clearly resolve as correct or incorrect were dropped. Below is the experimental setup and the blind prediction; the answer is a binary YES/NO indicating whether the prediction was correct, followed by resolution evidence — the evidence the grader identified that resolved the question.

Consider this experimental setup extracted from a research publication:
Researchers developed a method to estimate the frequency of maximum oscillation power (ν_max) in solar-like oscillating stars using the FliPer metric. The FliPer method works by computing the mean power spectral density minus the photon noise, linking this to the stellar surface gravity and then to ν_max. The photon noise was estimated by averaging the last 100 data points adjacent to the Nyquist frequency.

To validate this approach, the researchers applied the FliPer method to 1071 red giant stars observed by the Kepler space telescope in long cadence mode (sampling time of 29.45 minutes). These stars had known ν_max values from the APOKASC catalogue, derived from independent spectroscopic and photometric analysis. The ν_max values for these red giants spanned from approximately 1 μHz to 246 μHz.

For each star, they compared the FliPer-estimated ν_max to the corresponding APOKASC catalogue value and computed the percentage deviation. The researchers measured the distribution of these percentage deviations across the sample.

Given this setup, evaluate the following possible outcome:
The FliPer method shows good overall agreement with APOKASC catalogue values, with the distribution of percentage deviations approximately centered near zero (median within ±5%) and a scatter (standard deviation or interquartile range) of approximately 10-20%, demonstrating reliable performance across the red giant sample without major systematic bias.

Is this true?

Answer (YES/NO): NO